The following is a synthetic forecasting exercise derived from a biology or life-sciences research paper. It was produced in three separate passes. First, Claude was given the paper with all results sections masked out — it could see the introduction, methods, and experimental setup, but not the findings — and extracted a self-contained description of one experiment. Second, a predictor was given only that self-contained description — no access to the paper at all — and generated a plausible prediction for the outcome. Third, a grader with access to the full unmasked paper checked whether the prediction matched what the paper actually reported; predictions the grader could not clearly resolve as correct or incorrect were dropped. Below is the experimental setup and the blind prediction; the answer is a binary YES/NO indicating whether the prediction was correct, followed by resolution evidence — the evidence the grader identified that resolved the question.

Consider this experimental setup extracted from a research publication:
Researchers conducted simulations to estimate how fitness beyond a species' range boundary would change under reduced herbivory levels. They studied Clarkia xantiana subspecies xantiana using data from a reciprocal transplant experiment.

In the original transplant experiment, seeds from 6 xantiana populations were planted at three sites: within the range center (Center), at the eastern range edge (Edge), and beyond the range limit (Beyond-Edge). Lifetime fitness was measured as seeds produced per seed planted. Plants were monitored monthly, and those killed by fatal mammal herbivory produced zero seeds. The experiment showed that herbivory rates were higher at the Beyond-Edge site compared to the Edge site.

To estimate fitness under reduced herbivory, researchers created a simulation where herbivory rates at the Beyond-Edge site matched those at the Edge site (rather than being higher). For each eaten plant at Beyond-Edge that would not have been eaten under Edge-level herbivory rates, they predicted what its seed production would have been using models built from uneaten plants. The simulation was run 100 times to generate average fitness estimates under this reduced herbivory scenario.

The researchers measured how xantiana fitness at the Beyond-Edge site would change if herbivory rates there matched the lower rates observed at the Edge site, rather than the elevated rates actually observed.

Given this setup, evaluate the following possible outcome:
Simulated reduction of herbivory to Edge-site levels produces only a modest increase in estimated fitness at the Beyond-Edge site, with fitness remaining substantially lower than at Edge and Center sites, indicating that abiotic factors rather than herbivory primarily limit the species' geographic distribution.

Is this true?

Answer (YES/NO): NO